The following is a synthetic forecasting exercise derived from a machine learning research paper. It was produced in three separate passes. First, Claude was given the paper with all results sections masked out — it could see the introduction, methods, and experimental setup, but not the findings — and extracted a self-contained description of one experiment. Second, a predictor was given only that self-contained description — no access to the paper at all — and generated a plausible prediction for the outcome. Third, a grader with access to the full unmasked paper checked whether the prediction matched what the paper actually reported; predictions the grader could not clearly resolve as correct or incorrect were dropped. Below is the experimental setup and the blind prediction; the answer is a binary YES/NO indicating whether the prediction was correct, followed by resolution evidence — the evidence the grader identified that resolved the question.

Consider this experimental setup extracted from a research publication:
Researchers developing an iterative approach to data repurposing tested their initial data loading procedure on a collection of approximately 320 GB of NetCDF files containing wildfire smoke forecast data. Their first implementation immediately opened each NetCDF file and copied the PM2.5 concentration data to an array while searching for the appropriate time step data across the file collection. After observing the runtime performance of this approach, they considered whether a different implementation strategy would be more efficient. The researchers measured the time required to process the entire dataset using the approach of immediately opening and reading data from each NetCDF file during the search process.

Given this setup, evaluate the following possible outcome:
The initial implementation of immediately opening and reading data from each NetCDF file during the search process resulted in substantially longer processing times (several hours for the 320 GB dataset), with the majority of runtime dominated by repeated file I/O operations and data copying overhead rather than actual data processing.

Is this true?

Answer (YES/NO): NO